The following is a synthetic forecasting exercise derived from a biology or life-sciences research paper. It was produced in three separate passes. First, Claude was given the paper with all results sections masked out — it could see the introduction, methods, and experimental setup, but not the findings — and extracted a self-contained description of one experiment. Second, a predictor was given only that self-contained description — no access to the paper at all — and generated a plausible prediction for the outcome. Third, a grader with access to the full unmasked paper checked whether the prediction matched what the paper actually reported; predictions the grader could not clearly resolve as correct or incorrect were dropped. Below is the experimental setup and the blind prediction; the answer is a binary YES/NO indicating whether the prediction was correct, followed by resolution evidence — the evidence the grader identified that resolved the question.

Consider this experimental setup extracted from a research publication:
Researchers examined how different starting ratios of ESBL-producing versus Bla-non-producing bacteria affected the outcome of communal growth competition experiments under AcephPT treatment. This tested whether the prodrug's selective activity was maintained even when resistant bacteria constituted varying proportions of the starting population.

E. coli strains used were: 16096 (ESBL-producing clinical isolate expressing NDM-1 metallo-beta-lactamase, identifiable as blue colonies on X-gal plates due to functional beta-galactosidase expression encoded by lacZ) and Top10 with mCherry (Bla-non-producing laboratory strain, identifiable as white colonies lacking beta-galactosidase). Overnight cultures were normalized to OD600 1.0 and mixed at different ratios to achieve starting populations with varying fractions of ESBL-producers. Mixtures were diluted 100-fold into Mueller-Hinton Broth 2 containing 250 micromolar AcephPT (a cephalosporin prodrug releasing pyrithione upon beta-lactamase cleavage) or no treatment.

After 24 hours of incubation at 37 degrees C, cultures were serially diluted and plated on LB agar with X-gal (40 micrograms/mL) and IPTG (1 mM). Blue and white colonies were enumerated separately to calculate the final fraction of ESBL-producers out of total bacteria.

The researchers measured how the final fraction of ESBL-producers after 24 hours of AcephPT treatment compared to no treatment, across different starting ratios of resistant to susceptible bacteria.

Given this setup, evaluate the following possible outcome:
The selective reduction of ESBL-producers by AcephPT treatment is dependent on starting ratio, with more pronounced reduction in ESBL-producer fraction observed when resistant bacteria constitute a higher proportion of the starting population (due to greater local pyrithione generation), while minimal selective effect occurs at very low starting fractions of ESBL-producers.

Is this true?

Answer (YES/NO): NO